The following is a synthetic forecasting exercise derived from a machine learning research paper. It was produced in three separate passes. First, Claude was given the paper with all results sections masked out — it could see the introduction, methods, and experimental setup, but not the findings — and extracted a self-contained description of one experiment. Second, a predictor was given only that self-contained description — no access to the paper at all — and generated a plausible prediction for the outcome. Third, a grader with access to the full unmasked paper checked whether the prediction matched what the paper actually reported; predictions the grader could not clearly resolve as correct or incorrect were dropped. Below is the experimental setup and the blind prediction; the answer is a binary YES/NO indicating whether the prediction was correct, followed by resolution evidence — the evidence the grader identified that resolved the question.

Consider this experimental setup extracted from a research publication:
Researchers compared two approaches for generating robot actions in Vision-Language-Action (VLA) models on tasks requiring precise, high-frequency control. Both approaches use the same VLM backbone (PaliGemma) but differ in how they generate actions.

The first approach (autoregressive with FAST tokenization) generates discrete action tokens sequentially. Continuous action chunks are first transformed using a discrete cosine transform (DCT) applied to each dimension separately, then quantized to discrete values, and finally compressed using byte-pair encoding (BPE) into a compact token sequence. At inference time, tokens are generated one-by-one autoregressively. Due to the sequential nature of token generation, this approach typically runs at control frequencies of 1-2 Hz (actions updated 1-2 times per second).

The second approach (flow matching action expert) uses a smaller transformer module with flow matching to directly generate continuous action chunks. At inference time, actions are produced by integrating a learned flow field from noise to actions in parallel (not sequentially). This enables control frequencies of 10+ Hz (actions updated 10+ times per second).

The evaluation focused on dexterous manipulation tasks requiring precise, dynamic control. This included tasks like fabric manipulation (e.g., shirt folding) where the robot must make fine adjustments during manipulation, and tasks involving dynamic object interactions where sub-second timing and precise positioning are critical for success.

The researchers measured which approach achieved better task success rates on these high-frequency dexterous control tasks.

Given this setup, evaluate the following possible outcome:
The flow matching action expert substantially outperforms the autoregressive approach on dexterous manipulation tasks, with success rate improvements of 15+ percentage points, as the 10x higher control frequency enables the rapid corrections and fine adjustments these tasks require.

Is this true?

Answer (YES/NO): NO